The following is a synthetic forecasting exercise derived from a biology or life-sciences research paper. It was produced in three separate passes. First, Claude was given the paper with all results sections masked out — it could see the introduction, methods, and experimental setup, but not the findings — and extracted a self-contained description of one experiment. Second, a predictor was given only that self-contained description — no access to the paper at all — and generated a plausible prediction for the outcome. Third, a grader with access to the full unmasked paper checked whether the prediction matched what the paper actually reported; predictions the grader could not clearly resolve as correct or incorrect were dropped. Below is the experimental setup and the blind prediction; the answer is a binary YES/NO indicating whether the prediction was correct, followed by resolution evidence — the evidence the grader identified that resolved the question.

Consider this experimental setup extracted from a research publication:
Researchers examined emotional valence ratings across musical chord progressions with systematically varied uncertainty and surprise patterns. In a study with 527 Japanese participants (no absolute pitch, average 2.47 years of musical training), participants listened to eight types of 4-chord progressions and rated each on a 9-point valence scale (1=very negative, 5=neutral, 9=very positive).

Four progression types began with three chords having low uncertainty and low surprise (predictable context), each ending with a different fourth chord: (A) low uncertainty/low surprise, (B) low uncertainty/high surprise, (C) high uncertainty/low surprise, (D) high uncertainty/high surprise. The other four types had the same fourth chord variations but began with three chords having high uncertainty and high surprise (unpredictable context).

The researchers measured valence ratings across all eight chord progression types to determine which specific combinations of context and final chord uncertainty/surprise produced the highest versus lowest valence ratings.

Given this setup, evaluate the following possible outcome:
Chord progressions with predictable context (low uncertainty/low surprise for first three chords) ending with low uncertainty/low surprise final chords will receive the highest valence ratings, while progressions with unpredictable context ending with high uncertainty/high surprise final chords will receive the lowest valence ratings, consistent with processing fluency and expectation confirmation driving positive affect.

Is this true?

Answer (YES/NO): NO